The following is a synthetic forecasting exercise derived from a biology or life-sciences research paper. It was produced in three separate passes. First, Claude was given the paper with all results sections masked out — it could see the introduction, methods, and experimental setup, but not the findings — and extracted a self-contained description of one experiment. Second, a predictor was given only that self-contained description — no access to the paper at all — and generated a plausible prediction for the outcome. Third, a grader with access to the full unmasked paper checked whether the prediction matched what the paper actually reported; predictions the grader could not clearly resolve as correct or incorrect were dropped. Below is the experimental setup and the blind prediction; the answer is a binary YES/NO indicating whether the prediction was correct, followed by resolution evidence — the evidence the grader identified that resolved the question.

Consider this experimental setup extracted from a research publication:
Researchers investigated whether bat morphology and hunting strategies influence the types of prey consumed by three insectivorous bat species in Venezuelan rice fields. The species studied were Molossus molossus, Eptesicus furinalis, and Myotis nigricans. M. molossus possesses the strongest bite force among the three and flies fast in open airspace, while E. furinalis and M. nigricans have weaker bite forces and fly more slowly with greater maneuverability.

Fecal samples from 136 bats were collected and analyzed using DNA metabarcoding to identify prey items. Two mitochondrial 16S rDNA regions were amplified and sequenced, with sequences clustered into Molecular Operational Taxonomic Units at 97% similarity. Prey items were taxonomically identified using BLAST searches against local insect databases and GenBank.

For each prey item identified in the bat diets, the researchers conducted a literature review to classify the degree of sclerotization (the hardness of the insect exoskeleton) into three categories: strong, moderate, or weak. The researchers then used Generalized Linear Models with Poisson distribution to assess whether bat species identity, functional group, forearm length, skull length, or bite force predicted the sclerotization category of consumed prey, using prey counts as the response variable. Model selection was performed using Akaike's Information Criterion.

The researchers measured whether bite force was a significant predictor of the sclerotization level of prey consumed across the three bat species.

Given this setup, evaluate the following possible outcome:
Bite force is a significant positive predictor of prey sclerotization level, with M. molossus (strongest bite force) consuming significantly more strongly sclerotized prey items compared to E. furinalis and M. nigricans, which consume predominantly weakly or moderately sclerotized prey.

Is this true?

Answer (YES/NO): NO